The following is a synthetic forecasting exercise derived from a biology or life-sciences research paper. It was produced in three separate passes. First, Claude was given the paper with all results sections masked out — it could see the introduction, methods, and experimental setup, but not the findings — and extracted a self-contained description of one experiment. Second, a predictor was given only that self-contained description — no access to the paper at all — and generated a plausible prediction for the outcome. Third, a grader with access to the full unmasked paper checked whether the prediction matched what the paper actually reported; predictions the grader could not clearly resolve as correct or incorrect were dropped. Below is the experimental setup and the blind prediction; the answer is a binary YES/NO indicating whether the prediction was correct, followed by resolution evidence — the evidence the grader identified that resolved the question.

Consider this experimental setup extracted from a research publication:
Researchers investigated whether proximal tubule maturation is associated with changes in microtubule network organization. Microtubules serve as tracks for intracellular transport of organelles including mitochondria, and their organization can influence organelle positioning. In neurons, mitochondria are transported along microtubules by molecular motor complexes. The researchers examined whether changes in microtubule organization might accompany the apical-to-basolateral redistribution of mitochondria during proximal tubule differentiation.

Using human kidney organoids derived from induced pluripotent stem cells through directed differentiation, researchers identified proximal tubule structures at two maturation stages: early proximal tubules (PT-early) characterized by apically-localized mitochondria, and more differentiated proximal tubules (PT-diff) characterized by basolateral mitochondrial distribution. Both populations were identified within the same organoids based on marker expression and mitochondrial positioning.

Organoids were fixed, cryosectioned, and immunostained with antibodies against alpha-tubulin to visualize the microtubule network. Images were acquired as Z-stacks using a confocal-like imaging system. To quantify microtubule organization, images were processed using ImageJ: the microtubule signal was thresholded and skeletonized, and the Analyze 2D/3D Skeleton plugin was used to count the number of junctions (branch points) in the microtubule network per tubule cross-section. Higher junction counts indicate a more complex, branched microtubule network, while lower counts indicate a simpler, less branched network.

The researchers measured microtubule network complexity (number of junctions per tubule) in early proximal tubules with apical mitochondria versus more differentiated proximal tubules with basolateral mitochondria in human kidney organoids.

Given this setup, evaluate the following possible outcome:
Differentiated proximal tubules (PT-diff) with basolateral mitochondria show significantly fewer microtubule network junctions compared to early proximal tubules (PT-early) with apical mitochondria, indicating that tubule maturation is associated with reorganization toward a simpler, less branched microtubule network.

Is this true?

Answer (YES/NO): NO